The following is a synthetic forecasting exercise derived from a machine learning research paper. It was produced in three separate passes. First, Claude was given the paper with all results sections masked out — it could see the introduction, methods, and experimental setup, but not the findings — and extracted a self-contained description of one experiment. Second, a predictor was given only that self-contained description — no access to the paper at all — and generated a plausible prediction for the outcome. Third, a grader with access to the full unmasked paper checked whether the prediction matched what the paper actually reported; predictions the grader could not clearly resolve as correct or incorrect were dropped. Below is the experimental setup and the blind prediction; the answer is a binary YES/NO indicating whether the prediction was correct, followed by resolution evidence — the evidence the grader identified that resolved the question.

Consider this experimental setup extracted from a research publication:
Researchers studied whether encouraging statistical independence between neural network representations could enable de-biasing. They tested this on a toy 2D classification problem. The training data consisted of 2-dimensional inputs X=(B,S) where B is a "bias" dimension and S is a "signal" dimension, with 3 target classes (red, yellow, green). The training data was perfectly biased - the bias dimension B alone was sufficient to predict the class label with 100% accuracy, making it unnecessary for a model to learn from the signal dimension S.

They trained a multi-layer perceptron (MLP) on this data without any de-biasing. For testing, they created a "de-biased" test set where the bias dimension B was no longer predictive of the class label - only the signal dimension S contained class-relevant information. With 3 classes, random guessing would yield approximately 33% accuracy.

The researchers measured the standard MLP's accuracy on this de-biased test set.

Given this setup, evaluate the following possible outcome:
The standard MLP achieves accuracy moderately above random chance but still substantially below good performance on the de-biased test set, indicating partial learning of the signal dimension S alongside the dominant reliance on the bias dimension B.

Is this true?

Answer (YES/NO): YES